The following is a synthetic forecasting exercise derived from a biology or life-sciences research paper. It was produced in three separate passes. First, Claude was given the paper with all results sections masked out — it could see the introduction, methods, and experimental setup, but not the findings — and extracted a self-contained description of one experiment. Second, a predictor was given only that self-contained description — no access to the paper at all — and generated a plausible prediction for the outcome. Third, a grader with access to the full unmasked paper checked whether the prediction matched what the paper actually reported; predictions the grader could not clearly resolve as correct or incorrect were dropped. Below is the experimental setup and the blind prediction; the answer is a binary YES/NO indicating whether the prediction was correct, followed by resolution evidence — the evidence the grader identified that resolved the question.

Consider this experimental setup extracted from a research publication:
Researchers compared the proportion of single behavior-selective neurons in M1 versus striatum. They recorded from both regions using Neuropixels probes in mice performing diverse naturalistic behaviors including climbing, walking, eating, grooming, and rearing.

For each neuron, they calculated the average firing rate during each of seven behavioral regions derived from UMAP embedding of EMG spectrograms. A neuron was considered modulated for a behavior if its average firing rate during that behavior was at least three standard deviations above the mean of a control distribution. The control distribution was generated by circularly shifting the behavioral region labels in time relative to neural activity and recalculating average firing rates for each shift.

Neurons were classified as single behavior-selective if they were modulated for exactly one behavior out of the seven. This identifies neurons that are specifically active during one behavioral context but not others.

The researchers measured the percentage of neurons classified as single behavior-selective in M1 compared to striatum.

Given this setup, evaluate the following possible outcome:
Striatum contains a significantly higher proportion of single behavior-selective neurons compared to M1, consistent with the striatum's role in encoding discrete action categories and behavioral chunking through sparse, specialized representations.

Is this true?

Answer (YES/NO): YES